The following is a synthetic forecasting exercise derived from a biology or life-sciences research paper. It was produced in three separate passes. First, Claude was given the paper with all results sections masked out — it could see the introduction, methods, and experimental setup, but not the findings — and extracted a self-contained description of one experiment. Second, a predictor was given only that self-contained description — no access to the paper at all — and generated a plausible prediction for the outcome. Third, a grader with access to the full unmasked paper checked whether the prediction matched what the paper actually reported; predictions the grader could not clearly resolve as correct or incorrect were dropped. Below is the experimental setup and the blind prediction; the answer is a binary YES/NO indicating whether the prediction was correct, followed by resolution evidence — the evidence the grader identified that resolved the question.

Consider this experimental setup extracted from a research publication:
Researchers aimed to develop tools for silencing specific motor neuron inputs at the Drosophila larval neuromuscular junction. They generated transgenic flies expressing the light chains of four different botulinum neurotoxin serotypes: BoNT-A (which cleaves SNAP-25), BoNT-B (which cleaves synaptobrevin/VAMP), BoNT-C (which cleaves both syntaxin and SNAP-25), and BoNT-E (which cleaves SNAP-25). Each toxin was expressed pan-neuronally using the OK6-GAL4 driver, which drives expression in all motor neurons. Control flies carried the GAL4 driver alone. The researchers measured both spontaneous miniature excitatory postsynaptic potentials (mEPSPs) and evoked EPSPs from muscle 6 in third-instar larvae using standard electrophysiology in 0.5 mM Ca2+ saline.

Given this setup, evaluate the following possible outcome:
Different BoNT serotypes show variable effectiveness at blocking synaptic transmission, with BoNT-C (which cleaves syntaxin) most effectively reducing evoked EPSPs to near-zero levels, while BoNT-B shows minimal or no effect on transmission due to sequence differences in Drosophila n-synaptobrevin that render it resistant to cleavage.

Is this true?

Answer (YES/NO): NO